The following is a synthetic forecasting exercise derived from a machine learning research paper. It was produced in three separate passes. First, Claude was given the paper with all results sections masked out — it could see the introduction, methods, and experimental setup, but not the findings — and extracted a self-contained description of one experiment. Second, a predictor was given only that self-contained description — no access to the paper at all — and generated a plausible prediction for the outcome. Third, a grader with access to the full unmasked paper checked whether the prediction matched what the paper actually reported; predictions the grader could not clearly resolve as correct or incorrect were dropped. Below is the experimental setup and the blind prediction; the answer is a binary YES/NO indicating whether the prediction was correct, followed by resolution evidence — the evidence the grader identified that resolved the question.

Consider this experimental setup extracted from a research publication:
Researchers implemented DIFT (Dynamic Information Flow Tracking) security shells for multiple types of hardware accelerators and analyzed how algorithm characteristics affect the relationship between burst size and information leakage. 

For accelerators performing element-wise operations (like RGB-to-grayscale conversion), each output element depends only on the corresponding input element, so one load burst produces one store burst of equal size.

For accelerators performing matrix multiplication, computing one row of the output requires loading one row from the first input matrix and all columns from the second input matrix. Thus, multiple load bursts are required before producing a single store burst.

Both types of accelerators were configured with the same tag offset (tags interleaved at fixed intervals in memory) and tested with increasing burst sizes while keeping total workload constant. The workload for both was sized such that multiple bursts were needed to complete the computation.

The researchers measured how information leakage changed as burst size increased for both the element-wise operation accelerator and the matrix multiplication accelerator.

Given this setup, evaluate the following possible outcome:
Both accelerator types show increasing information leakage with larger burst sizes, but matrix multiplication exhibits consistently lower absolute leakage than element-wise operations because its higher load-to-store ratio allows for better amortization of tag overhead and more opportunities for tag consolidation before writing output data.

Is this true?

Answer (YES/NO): NO